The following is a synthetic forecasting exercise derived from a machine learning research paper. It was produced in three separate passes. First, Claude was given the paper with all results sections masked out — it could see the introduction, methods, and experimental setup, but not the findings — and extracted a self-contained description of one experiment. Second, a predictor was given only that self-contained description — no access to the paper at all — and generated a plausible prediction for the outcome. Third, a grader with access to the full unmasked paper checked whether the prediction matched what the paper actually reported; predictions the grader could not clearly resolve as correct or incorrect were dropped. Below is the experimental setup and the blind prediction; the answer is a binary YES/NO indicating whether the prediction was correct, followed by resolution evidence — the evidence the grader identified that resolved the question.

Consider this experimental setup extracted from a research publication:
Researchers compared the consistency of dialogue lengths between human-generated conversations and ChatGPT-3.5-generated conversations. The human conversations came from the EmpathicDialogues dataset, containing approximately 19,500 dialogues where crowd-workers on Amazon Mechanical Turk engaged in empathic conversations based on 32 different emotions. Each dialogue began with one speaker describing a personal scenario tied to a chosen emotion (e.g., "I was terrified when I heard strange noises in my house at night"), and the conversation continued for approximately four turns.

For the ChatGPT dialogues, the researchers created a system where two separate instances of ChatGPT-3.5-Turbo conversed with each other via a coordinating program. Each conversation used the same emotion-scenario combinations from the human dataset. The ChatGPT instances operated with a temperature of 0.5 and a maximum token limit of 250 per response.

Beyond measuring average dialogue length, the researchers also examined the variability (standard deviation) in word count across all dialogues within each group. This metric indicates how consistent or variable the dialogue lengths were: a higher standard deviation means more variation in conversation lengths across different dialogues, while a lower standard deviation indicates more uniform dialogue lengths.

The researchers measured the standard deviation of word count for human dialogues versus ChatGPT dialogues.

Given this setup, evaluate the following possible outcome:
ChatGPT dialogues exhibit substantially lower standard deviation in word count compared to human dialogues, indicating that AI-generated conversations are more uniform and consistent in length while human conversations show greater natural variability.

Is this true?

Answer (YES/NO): YES